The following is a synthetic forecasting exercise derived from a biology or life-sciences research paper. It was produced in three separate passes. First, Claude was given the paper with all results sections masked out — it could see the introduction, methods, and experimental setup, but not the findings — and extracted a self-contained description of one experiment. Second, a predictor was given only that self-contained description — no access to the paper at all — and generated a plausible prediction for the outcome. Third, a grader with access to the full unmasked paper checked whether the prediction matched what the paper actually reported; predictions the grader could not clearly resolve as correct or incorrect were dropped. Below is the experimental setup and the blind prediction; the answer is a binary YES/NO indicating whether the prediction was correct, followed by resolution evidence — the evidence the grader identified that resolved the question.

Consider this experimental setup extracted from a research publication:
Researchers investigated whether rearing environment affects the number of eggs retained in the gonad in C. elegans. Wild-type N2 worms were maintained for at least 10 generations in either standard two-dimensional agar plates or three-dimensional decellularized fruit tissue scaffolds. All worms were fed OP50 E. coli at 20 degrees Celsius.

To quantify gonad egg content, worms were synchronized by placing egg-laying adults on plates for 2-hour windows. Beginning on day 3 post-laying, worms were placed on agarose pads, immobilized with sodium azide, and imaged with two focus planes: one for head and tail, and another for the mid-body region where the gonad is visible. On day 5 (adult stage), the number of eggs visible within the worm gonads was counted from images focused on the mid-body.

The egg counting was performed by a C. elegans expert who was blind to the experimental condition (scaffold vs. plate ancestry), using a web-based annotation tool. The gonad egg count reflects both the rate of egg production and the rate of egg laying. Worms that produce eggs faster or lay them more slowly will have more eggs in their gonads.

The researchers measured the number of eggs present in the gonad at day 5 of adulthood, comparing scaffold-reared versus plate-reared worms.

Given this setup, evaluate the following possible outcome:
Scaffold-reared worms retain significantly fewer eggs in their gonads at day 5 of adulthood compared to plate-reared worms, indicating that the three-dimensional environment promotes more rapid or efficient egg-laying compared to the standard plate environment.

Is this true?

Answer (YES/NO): NO